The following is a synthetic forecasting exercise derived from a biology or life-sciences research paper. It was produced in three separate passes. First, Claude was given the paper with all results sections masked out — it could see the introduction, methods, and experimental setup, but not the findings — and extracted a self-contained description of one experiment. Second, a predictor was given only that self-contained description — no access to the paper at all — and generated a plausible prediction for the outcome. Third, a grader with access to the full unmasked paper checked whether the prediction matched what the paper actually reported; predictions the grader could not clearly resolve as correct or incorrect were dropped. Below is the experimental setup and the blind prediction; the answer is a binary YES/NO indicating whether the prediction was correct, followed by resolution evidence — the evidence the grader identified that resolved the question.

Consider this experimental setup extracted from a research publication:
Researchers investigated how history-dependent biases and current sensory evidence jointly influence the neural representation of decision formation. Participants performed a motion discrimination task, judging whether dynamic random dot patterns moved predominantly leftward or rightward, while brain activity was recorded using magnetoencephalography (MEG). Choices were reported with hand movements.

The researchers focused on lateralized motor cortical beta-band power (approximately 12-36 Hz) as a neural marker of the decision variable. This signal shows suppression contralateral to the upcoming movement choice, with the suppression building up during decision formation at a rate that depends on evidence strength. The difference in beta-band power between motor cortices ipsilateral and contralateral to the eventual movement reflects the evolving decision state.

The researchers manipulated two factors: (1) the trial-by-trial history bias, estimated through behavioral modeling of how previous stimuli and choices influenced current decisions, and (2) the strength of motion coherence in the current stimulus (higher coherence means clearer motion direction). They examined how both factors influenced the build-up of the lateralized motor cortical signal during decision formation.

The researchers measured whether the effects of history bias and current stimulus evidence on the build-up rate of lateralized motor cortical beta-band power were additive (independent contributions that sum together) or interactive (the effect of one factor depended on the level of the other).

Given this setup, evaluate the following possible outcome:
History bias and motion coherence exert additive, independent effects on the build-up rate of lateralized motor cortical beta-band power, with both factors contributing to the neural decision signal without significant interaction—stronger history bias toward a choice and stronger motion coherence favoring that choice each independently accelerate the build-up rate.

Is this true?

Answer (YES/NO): YES